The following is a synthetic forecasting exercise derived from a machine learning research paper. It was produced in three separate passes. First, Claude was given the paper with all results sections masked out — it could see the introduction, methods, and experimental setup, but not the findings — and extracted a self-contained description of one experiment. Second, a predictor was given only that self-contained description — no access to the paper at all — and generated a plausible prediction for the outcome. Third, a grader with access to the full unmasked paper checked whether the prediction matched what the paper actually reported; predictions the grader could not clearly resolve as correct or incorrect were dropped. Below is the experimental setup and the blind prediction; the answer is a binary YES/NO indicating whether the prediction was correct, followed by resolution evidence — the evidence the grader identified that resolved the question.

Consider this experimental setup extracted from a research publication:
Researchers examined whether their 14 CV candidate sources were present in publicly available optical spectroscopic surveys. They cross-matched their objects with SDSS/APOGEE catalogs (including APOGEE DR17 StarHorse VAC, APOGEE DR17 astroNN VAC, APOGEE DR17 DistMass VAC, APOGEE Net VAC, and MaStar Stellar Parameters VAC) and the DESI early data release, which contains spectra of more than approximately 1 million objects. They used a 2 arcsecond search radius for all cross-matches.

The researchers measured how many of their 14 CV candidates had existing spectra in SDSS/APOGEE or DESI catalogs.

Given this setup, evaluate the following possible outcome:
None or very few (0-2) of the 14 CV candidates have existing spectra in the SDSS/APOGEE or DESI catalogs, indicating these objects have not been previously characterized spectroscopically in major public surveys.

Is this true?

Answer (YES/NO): YES